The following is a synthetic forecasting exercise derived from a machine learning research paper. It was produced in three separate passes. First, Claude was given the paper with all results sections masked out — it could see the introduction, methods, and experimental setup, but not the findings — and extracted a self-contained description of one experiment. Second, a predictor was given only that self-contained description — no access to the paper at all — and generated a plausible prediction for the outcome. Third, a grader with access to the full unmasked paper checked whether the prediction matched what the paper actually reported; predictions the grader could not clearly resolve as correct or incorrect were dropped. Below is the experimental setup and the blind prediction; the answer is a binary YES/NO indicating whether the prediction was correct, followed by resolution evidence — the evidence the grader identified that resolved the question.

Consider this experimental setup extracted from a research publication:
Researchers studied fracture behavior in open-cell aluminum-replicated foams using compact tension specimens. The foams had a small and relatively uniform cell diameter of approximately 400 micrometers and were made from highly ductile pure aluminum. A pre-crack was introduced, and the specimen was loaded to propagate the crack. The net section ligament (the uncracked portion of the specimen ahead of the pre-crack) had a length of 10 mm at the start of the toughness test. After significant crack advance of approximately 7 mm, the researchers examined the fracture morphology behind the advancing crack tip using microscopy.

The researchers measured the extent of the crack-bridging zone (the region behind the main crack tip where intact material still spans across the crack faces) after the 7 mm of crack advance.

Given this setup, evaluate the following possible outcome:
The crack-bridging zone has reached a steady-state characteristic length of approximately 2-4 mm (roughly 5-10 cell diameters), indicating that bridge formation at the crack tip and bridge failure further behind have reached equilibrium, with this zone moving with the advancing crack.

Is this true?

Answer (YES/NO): NO